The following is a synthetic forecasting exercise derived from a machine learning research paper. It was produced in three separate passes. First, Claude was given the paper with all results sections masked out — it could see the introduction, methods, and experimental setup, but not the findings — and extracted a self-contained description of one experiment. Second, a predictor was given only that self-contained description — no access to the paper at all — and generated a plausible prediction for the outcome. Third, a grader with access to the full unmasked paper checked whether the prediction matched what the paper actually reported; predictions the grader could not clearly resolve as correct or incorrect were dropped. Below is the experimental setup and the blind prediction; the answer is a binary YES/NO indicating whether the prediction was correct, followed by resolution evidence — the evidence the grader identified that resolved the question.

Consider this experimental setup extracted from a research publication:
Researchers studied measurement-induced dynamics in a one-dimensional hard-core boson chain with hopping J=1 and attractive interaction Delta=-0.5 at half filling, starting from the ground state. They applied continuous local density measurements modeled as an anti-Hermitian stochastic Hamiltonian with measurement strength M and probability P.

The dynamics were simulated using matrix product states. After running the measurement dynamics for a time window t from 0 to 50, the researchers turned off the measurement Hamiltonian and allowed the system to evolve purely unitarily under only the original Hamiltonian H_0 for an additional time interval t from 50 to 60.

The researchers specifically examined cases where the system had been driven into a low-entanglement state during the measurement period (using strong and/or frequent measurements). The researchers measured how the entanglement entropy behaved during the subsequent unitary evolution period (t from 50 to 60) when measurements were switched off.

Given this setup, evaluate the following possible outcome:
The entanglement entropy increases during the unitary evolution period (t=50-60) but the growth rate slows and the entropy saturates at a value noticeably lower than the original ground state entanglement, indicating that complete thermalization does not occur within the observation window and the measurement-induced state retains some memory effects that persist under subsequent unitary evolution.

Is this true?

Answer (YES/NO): NO